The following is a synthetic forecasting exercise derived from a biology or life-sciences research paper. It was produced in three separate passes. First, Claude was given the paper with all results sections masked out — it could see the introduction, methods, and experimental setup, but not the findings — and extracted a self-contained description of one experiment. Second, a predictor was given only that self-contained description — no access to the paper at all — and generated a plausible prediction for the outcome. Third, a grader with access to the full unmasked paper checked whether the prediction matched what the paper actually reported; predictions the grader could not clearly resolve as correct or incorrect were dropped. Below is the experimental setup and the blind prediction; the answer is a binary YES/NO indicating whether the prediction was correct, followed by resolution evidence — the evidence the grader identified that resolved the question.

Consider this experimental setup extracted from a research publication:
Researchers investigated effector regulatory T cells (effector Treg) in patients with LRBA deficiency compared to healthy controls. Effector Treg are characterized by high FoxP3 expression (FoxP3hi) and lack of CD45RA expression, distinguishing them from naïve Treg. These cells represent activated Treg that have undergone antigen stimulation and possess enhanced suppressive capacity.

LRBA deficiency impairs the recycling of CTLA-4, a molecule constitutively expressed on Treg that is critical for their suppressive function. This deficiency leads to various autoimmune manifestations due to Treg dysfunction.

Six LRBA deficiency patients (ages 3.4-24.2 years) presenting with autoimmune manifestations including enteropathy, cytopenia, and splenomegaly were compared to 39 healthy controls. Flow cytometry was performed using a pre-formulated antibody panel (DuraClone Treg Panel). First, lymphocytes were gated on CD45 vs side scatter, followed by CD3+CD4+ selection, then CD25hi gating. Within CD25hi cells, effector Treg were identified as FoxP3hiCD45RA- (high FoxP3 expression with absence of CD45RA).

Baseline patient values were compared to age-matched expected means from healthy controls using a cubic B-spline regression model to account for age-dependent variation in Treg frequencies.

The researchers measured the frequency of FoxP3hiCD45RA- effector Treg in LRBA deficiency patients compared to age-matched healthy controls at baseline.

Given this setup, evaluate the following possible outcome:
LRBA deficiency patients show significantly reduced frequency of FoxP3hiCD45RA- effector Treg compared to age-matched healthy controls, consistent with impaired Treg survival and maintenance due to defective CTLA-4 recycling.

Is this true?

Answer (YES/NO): YES